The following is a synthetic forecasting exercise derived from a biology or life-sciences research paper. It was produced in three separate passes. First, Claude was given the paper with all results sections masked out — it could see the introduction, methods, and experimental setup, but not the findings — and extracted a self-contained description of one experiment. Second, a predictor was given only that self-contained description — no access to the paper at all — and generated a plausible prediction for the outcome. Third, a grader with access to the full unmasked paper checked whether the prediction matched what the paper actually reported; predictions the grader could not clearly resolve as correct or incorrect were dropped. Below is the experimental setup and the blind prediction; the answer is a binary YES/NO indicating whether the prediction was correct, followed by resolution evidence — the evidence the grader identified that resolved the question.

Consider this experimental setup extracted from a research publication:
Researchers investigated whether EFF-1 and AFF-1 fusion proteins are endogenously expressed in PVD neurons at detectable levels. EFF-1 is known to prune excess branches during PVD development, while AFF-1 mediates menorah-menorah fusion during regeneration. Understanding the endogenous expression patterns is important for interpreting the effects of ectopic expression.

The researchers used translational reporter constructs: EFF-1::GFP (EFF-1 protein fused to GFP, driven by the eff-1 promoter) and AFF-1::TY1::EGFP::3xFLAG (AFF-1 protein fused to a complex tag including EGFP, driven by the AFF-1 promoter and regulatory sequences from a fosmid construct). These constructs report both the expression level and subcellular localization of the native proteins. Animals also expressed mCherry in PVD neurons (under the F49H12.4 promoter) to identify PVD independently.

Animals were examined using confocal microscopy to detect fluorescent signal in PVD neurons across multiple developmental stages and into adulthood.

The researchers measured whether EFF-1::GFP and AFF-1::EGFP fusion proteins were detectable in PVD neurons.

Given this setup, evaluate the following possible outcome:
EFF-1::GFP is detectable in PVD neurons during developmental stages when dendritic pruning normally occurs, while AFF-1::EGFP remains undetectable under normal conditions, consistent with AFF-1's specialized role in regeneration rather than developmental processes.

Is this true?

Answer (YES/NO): YES